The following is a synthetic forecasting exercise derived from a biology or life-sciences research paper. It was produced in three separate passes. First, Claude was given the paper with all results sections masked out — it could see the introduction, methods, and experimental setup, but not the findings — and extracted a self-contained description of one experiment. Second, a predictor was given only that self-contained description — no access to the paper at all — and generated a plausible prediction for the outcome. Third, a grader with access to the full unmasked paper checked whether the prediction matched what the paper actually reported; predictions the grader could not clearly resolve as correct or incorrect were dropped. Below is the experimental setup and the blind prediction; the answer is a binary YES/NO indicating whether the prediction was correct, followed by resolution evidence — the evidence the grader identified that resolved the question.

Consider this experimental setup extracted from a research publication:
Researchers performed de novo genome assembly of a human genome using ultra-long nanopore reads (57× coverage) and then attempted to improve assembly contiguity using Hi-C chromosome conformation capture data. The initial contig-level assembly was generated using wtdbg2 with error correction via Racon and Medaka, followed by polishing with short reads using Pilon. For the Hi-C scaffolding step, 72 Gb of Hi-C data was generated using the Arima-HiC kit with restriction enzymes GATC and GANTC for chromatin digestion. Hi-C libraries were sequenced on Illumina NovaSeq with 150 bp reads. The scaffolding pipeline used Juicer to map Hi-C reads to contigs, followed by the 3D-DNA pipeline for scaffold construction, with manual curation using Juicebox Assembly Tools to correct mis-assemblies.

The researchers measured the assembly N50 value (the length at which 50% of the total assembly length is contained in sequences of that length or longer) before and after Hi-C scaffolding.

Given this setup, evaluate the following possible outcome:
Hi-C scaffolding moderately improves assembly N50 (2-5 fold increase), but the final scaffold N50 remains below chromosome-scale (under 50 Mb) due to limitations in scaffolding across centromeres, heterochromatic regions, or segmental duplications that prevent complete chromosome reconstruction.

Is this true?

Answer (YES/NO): NO